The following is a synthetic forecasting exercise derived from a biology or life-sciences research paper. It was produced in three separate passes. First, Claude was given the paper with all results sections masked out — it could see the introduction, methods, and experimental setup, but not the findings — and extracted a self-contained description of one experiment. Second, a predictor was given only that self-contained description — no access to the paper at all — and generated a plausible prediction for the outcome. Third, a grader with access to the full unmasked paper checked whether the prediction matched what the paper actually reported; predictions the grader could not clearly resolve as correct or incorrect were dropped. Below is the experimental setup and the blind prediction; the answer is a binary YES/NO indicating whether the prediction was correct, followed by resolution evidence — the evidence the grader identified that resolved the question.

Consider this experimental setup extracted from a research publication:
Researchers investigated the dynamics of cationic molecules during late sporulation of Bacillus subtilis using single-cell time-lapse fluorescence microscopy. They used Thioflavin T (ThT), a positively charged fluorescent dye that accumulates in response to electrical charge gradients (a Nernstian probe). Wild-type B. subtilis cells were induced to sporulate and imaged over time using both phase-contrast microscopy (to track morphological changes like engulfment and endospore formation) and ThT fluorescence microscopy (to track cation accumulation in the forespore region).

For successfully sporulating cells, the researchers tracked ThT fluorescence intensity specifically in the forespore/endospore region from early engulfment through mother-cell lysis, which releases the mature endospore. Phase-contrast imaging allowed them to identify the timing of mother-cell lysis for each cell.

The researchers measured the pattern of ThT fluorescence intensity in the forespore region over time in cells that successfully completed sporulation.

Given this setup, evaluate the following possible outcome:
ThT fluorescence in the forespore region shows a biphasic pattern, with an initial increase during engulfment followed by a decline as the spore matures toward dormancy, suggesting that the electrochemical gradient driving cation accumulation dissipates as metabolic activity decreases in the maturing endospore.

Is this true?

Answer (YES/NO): NO